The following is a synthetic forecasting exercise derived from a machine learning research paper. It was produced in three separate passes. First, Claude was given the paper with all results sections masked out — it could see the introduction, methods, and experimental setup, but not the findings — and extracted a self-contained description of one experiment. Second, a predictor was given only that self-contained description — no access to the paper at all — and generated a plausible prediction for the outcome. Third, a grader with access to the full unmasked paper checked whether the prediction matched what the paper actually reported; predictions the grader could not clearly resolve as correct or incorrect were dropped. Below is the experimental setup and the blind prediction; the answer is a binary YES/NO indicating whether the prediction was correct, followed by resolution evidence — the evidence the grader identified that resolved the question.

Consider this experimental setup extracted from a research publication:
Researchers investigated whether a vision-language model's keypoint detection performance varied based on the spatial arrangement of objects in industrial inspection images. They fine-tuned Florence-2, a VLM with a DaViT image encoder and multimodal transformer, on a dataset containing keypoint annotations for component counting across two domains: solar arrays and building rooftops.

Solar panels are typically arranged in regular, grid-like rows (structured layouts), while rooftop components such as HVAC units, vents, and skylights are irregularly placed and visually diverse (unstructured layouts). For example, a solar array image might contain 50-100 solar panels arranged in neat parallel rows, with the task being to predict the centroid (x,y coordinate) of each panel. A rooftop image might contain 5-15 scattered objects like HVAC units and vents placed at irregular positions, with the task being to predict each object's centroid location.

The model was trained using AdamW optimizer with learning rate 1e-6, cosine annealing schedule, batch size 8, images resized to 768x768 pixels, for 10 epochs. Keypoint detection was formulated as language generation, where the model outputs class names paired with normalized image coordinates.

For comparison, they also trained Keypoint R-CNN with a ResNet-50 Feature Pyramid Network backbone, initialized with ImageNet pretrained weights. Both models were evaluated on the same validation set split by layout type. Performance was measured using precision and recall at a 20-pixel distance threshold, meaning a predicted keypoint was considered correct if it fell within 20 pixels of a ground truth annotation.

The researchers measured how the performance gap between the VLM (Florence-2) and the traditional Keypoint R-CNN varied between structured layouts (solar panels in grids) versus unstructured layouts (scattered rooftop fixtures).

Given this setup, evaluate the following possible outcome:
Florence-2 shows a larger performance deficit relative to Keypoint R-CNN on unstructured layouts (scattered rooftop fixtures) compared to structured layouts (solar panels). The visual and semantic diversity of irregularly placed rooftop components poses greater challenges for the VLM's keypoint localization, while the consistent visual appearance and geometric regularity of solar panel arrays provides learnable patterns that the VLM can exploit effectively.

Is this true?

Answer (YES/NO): YES